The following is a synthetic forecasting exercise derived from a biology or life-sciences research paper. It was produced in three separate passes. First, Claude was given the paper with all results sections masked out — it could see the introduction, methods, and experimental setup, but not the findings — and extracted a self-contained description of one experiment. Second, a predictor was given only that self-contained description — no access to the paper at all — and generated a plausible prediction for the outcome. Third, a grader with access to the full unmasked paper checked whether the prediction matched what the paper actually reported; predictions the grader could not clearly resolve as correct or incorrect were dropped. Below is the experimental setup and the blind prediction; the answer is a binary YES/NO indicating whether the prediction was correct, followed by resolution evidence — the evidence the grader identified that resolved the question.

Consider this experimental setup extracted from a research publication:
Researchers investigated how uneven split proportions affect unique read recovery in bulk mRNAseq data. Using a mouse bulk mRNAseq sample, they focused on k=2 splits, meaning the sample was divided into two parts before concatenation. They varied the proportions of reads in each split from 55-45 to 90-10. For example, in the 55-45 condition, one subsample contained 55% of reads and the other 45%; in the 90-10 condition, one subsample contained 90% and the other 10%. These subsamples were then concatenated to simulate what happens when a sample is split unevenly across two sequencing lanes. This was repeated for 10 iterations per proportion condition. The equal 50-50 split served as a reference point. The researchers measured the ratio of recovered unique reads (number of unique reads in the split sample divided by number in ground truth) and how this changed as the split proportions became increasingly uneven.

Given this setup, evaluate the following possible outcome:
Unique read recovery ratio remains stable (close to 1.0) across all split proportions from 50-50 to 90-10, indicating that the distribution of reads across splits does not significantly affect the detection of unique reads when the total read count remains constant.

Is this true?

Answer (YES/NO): NO